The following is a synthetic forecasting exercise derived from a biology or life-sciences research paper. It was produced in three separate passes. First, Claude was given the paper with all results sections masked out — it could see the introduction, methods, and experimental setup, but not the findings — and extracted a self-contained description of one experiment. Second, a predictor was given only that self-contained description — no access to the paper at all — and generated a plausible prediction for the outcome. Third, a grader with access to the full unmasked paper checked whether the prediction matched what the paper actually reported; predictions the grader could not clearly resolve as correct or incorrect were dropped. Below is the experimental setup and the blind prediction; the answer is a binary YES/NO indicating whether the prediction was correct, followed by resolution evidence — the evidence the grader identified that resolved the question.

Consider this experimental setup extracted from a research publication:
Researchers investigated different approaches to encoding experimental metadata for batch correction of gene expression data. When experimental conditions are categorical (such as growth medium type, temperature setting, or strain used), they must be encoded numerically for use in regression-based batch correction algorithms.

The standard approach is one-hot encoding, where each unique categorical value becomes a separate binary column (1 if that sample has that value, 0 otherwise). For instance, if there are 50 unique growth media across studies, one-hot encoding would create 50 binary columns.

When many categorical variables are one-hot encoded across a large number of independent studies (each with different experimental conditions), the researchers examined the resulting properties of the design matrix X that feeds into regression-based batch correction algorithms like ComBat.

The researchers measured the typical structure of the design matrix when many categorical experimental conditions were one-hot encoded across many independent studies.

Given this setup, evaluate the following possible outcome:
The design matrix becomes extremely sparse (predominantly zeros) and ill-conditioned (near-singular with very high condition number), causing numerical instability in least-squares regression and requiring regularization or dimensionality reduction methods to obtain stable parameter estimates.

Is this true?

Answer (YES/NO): NO